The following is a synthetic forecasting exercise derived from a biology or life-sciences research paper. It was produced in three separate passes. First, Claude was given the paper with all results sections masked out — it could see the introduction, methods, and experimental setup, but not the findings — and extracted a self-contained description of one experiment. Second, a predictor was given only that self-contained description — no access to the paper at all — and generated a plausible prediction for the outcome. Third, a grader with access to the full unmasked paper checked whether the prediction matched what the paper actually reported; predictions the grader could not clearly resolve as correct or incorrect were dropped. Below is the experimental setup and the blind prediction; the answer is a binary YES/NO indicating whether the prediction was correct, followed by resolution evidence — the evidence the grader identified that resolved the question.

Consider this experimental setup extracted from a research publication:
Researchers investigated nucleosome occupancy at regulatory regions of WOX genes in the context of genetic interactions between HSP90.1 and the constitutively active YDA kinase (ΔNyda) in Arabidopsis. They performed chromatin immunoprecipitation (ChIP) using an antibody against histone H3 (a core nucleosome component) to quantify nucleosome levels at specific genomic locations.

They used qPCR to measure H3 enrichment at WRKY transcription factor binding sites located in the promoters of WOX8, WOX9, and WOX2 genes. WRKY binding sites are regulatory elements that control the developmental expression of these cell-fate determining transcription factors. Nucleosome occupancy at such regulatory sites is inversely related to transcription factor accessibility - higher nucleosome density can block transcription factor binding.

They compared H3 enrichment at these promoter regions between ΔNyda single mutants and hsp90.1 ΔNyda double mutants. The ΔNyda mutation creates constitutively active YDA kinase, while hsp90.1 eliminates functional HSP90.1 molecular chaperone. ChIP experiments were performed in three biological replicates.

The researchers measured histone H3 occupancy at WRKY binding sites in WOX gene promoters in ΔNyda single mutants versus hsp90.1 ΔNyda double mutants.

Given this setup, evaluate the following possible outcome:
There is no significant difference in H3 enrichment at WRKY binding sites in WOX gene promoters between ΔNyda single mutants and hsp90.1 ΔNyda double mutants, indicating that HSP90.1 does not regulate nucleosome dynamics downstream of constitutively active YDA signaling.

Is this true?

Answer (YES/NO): NO